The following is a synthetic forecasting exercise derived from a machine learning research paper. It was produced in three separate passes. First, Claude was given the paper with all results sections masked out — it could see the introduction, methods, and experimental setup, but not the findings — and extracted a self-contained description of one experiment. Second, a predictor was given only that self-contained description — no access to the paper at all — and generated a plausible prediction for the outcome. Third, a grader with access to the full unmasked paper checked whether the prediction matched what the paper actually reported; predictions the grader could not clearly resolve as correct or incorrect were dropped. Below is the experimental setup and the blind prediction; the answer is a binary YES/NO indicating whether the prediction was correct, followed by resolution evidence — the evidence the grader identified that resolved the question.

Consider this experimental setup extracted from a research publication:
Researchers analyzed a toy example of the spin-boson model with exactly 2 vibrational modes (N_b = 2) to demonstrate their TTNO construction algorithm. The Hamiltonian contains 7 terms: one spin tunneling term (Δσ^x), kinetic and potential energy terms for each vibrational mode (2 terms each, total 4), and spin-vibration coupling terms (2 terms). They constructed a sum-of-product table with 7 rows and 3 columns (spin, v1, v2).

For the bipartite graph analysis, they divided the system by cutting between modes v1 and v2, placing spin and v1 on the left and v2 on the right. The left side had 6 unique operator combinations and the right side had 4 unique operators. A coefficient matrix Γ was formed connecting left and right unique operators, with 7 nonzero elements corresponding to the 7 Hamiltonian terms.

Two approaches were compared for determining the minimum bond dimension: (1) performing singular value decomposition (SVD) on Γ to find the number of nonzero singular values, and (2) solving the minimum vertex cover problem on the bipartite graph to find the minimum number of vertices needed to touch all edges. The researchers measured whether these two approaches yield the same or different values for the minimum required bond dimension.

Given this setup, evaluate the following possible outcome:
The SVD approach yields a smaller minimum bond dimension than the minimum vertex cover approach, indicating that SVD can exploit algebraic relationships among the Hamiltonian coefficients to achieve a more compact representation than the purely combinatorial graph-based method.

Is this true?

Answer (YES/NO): NO